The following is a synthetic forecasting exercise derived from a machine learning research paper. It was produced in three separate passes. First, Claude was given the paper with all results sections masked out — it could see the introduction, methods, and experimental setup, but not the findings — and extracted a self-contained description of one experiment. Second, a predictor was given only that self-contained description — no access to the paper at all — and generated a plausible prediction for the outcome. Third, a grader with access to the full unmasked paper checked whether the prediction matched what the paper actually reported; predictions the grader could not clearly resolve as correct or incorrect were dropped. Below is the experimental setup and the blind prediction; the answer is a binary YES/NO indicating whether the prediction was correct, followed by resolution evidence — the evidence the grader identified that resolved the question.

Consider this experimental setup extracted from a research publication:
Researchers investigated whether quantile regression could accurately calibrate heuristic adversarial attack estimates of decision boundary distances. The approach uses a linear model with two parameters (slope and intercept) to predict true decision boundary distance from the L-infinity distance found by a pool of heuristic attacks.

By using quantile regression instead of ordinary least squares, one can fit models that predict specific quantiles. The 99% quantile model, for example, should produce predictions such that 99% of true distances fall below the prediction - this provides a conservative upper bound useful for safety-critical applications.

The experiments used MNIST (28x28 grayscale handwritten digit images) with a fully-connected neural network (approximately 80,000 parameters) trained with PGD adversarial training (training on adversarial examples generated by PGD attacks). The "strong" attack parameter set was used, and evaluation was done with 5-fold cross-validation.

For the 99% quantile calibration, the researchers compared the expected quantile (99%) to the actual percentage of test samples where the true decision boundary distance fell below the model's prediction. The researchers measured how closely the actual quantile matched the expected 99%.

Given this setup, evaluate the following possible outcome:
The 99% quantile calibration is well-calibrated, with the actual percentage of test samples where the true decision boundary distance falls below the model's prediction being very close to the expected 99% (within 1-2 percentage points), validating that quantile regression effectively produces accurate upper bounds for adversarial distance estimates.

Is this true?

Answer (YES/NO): NO